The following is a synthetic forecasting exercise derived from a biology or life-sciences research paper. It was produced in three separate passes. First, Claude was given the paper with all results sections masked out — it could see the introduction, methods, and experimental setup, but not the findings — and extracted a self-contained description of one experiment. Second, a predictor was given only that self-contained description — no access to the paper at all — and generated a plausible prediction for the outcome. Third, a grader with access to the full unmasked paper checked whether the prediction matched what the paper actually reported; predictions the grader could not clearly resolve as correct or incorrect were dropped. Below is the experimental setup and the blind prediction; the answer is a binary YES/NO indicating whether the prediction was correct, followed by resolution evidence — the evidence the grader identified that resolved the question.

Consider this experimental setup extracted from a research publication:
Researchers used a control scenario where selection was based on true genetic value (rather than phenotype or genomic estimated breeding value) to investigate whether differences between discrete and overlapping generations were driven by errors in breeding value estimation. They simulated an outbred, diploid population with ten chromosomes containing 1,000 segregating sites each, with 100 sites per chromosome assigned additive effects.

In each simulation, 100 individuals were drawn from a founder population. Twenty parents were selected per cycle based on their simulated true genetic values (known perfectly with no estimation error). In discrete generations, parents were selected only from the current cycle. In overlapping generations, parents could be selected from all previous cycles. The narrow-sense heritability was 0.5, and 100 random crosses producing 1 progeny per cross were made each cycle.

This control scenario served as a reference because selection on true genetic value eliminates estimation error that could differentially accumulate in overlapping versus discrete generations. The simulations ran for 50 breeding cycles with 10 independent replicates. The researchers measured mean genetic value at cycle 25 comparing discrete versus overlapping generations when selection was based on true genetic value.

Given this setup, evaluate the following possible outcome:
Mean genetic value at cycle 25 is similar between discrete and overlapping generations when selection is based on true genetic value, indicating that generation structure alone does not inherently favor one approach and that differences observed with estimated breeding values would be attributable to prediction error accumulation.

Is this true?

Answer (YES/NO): YES